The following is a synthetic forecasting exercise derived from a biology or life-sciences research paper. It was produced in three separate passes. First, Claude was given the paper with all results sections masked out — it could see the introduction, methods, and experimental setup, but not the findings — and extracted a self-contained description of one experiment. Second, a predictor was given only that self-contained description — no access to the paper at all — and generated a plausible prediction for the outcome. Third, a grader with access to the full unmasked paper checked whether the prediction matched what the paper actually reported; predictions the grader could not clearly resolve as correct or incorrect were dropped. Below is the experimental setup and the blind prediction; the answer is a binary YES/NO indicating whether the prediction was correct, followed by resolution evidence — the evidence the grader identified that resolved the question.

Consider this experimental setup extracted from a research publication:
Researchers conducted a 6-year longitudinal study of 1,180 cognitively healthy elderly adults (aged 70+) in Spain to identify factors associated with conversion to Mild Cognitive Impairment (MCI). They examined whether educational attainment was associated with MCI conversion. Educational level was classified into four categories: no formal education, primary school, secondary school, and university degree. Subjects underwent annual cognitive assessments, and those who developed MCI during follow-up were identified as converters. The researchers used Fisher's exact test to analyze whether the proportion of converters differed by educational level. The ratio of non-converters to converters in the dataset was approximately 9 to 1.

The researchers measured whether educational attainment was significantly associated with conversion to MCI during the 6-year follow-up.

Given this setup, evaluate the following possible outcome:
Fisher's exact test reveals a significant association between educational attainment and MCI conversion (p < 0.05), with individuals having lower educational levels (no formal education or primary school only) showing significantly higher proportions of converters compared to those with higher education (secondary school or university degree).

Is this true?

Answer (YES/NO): NO